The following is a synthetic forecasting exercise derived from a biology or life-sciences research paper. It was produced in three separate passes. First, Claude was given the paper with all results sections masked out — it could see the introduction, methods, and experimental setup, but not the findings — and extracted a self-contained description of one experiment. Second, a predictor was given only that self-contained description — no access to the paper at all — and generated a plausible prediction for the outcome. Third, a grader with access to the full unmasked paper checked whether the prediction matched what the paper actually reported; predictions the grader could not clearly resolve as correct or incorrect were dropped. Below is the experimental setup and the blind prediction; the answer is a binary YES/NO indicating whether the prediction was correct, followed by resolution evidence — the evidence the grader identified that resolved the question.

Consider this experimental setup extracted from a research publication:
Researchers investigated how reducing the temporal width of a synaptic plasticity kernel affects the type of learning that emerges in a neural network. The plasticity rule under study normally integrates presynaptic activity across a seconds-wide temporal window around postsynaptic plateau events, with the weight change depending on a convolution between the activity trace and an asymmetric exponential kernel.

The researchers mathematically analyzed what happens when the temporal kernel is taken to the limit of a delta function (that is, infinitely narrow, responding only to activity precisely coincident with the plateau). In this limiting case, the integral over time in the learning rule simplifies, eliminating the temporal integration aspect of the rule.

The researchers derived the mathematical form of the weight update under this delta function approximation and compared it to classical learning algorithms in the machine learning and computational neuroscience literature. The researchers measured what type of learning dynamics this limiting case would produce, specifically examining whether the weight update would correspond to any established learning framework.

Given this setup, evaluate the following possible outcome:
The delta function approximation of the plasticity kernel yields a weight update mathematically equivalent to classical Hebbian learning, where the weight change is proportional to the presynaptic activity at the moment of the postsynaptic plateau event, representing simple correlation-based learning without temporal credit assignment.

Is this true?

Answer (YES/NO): NO